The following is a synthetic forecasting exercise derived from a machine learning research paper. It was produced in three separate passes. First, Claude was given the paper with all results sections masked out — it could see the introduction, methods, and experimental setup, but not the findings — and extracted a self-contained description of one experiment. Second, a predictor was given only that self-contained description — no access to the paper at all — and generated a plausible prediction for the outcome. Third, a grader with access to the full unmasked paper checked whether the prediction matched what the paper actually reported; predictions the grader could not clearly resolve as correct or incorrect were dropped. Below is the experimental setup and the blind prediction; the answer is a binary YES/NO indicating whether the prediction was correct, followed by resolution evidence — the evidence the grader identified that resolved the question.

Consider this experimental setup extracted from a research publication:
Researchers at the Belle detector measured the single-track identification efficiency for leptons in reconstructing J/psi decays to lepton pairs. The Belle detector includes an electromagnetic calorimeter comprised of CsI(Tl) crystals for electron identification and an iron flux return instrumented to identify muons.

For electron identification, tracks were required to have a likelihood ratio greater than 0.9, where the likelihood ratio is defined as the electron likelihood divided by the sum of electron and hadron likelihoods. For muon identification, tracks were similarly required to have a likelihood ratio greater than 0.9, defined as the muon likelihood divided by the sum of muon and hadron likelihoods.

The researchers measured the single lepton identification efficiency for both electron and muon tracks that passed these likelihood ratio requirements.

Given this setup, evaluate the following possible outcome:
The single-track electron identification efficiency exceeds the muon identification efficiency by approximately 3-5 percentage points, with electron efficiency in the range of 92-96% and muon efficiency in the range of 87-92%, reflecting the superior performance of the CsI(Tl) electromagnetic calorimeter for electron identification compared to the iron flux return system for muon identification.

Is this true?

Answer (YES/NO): NO